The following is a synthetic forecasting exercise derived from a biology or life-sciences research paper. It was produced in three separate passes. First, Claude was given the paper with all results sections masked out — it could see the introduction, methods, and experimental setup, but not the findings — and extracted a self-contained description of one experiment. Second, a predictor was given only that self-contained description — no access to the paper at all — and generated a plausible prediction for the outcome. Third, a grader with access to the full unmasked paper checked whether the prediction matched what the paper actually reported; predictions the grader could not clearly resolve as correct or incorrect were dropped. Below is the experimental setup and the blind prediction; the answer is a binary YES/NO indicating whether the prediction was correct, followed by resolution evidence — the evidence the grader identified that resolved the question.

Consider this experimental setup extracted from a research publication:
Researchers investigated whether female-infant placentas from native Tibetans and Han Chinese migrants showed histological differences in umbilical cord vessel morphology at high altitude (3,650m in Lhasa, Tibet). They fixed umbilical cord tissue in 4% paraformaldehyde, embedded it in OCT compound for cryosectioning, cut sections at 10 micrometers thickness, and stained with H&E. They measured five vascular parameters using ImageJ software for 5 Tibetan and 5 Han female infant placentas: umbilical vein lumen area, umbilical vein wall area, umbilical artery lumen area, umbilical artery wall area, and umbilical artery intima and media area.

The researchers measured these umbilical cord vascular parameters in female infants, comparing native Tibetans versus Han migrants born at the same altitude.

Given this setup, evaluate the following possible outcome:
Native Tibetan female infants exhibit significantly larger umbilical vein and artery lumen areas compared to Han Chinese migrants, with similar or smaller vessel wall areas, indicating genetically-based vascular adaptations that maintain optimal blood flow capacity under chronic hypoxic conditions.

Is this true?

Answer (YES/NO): NO